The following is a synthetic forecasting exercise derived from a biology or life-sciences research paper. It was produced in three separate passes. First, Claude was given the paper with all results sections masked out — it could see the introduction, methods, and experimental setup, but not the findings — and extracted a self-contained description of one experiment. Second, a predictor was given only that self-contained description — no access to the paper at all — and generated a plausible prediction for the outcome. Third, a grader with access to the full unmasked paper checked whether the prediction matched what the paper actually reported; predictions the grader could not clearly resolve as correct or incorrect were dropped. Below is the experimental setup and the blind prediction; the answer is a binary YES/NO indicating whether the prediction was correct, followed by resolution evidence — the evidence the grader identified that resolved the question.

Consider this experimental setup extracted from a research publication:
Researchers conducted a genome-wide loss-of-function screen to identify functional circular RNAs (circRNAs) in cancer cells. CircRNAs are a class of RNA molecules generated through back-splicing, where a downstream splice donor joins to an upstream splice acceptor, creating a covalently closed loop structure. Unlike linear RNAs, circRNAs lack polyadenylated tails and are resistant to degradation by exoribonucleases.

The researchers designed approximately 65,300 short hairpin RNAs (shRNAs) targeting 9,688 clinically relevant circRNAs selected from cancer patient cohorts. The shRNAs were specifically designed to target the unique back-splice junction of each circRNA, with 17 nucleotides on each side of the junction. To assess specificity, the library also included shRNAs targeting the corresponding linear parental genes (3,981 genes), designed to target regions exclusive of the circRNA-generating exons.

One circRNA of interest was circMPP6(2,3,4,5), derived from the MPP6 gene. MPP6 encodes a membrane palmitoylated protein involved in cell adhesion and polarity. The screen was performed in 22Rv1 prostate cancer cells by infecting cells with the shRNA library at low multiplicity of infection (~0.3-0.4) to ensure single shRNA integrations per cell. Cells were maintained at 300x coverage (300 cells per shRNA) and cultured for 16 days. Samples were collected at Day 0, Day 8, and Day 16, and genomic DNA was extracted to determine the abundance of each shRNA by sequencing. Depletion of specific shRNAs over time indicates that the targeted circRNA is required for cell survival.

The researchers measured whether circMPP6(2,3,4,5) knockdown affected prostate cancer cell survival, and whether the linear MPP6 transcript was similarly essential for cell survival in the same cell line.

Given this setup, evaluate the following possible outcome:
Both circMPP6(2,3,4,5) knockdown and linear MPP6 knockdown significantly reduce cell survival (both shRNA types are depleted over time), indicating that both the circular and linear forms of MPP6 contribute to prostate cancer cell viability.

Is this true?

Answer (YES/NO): NO